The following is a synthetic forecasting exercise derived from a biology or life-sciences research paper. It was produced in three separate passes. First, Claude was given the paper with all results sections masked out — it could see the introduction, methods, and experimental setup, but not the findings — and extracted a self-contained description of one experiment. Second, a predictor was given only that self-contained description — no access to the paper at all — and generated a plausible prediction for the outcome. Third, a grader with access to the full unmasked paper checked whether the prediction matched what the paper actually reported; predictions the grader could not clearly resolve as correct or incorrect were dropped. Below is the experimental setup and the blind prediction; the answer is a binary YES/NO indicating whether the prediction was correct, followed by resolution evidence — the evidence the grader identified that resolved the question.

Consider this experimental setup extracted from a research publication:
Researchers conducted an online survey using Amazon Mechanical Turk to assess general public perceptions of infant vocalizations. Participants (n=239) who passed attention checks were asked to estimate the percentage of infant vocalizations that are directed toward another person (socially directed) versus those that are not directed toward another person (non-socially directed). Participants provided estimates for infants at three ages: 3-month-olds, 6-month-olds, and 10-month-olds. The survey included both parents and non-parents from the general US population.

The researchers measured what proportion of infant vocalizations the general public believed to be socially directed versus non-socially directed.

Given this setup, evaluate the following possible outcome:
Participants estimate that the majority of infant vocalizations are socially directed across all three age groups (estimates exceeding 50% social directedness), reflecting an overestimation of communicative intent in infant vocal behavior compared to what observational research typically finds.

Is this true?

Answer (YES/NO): NO